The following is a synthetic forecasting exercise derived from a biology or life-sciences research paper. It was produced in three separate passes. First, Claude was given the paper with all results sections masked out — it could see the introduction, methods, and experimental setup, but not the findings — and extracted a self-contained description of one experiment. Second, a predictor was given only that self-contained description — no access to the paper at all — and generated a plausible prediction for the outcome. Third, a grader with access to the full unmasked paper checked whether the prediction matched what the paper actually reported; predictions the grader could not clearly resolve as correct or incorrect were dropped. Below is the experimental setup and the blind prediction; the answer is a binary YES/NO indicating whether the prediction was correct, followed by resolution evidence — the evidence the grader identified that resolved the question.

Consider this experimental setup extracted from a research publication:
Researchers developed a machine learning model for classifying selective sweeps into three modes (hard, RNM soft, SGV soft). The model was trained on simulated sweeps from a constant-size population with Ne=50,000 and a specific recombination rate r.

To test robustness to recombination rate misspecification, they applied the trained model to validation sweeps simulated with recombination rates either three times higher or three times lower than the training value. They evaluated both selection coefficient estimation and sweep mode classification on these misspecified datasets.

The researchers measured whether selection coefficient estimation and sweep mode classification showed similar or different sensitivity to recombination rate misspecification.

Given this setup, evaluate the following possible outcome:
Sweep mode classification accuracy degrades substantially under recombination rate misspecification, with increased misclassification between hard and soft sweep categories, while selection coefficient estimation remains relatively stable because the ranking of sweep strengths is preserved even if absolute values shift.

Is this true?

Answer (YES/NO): NO